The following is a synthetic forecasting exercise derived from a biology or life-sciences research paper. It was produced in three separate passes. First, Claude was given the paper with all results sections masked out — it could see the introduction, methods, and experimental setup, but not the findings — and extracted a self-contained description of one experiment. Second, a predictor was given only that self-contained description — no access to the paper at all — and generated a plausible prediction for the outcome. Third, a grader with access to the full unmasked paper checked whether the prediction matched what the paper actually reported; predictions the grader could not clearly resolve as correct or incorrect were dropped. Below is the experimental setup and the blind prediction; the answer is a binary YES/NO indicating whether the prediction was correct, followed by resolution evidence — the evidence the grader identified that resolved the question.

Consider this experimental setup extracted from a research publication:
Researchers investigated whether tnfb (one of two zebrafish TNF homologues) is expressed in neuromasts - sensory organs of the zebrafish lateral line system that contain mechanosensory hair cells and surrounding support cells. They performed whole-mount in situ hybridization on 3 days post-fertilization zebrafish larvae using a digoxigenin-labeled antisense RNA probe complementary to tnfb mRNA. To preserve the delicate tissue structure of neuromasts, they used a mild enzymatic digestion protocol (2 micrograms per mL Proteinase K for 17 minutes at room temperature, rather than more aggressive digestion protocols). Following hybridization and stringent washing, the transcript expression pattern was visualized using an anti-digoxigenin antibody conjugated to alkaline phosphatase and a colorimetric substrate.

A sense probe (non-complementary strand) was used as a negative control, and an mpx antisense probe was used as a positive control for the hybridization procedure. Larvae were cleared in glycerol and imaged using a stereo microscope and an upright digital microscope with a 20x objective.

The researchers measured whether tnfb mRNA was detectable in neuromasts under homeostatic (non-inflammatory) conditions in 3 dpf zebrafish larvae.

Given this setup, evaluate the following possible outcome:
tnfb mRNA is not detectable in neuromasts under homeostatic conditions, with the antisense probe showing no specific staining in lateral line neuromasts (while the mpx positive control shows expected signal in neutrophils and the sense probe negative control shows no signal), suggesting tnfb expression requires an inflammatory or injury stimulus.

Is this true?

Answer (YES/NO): NO